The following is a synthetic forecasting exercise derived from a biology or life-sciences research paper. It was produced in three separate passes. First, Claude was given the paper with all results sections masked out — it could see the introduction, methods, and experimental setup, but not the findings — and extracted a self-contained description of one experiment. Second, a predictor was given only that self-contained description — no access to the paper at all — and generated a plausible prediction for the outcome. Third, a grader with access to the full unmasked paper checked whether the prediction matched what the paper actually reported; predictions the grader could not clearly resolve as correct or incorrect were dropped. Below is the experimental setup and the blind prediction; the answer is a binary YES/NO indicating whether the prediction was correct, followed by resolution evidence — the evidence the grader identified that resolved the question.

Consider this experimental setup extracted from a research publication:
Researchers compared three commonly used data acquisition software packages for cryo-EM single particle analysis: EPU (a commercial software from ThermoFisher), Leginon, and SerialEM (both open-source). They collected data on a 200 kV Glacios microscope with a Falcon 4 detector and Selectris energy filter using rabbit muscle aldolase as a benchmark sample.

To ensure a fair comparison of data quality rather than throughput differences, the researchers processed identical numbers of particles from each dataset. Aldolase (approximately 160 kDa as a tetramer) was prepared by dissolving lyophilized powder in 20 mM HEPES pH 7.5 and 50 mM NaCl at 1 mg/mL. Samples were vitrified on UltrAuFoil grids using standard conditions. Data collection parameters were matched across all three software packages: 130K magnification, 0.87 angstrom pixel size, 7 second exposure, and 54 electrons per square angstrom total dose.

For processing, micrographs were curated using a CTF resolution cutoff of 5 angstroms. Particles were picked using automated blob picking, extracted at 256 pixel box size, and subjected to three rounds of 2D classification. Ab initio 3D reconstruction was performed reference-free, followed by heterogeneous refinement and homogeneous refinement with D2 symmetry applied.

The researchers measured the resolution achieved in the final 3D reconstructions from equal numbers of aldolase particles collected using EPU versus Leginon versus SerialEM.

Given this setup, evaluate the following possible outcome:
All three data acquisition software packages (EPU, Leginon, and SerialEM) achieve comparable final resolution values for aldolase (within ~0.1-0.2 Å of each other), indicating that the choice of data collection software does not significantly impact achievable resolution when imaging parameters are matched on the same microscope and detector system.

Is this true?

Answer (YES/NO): YES